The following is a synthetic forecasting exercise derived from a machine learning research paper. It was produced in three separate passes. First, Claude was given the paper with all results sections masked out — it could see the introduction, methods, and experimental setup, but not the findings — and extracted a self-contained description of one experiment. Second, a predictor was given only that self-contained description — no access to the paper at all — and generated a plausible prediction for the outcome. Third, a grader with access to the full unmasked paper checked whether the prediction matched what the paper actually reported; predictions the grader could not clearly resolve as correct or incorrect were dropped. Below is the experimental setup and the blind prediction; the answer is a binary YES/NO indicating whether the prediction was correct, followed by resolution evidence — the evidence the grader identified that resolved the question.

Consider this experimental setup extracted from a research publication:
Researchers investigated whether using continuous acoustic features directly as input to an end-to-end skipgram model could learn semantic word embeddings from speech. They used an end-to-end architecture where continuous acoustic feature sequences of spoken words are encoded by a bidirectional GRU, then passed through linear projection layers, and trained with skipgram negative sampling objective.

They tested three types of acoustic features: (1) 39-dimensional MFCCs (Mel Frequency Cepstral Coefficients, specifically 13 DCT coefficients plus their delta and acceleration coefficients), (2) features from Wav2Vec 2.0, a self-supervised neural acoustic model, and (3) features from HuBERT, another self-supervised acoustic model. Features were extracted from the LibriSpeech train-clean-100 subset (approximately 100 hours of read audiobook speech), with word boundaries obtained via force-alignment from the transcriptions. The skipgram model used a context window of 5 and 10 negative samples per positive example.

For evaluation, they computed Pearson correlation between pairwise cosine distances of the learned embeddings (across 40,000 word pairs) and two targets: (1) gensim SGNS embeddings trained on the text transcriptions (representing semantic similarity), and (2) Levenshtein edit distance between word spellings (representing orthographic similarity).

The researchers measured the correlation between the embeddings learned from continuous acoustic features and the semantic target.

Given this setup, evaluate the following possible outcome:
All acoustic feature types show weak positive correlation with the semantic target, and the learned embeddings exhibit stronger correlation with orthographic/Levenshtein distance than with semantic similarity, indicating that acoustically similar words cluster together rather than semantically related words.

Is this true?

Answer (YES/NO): NO